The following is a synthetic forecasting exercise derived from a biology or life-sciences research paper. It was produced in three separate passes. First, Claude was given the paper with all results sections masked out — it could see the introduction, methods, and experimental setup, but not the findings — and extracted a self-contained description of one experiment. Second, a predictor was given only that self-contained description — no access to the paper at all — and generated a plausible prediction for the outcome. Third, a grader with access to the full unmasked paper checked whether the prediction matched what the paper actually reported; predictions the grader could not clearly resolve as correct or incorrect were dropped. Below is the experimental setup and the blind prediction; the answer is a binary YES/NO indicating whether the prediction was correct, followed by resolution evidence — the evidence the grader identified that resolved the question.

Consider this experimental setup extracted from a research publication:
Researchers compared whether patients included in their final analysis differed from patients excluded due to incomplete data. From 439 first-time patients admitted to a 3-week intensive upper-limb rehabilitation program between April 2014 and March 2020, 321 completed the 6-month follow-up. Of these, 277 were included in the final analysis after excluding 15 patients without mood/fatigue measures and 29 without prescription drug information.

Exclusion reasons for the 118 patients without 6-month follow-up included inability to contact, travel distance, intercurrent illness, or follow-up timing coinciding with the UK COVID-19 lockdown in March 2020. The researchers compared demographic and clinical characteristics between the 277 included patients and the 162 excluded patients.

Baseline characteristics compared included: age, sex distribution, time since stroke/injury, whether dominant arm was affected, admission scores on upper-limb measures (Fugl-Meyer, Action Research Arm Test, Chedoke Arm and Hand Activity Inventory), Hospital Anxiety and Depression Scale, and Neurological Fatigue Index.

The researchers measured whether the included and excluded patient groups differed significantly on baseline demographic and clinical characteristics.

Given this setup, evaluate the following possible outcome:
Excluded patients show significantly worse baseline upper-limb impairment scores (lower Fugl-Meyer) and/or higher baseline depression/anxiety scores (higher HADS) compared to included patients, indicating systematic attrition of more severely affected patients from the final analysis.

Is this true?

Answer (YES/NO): YES